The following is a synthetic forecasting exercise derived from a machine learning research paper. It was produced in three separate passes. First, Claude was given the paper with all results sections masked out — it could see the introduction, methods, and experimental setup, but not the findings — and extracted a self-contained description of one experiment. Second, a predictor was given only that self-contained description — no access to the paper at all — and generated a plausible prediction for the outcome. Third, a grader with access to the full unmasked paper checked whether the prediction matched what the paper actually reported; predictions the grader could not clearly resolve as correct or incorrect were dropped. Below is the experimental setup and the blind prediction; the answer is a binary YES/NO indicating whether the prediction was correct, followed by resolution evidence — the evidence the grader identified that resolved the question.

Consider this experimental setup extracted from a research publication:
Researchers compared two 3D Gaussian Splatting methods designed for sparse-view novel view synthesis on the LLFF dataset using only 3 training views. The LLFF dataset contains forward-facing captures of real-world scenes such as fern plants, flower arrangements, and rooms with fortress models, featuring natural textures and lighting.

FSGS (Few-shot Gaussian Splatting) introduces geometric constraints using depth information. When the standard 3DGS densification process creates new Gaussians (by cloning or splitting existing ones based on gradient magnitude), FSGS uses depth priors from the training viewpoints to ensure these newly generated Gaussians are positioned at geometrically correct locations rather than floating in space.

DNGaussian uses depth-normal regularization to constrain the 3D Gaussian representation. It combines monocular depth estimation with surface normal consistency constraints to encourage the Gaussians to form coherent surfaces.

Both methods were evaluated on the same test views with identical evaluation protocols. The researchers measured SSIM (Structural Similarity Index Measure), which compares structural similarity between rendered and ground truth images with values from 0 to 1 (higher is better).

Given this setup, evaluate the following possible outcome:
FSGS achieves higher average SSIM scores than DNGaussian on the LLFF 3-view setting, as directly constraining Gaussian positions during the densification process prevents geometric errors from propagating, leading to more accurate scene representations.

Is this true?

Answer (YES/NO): YES